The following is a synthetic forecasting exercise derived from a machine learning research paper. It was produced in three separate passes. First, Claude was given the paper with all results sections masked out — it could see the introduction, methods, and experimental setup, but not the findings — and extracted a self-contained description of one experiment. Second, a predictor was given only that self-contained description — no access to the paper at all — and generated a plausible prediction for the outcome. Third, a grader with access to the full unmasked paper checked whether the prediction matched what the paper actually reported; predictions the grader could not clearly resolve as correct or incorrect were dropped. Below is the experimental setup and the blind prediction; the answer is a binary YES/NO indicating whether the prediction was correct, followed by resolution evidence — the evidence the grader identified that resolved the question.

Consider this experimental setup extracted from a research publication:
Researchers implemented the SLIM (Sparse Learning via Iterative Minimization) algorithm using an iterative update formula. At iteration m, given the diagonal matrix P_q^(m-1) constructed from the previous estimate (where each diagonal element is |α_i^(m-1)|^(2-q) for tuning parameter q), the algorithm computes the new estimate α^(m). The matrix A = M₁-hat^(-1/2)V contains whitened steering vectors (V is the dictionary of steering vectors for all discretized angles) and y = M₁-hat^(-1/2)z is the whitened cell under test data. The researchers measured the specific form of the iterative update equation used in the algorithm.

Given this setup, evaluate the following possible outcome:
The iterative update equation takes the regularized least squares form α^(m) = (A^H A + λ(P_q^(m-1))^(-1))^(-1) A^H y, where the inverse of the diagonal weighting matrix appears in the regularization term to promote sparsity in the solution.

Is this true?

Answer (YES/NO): NO